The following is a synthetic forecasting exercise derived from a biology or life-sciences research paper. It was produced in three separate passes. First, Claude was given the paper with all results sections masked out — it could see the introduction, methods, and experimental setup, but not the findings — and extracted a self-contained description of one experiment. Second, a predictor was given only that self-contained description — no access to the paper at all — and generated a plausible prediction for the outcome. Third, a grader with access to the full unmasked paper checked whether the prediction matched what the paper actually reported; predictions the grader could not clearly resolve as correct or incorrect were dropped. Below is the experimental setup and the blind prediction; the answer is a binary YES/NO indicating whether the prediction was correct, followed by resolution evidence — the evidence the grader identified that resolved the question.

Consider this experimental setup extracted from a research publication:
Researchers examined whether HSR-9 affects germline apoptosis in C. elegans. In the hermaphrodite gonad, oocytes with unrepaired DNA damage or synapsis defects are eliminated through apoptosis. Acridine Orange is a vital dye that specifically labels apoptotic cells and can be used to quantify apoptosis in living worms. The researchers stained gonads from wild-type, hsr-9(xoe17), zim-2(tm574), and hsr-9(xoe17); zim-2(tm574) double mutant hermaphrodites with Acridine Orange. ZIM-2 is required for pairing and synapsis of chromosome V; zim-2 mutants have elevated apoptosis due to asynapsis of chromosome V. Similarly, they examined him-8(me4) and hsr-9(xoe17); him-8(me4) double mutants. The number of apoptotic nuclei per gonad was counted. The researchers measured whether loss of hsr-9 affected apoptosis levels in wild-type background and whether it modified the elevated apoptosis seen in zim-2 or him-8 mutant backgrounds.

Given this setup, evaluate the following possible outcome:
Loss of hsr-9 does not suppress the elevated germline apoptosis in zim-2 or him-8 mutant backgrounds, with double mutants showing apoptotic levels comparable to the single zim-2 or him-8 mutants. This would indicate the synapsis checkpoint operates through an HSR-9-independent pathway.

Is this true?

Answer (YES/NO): NO